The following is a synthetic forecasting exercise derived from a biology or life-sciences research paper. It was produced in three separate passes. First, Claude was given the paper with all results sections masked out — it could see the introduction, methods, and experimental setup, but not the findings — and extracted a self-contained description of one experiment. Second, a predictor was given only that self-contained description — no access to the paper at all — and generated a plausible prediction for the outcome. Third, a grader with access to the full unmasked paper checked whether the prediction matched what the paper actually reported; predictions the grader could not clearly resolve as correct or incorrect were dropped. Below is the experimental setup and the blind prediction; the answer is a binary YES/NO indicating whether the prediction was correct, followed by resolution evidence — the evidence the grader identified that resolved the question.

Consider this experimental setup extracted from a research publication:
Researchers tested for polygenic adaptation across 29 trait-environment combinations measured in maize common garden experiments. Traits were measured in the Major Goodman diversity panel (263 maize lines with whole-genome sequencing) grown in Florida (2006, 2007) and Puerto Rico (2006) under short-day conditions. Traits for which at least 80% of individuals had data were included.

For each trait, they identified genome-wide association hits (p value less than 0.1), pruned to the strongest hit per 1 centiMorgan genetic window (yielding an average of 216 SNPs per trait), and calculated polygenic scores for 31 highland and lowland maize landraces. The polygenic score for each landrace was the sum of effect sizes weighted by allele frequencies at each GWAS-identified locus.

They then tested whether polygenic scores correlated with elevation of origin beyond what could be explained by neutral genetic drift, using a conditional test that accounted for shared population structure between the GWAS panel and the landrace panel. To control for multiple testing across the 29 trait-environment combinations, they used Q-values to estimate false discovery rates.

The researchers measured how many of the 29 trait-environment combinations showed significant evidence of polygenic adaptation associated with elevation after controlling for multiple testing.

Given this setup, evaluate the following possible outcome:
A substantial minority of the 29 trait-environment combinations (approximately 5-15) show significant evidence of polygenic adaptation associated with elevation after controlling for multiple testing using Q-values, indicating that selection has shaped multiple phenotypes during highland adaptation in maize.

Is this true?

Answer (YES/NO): YES